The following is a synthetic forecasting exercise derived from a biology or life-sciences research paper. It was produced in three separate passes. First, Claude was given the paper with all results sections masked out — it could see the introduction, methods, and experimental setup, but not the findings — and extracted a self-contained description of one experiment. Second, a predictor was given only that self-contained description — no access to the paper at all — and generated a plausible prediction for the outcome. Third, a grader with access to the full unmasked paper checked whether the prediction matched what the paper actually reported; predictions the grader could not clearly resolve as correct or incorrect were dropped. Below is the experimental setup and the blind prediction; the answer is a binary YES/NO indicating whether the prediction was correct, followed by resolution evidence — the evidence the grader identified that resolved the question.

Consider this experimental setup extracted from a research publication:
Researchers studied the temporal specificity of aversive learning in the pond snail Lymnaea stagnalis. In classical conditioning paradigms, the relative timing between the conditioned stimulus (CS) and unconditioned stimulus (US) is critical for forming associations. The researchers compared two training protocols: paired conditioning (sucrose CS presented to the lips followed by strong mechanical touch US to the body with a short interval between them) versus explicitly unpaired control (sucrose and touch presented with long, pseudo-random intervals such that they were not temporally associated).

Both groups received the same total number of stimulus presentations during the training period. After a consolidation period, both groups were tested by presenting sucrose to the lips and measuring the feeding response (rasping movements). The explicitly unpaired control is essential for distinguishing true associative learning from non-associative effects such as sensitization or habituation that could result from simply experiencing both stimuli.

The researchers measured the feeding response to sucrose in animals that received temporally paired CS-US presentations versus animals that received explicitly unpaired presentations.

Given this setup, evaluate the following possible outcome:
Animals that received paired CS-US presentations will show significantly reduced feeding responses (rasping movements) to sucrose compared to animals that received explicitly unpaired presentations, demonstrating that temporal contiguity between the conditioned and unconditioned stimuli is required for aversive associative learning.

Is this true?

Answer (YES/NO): YES